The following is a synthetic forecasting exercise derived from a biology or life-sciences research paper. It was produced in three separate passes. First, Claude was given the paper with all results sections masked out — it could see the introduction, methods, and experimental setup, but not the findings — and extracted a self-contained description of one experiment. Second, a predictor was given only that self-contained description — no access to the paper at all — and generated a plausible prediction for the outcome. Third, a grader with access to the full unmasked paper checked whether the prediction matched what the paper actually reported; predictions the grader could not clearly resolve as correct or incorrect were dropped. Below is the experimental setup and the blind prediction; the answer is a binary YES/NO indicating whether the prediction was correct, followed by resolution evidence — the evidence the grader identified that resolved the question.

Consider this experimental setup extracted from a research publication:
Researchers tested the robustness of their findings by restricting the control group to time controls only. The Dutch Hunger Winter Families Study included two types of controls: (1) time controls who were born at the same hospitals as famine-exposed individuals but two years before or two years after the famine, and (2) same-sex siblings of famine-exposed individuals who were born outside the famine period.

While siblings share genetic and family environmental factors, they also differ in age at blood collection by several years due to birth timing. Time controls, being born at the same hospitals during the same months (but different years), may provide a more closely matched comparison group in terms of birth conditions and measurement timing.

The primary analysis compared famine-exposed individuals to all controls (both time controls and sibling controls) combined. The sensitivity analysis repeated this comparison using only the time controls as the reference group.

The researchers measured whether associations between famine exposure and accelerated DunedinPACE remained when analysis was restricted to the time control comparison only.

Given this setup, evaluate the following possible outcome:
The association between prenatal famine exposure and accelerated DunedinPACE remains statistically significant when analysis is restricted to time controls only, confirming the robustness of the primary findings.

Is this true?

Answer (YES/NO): YES